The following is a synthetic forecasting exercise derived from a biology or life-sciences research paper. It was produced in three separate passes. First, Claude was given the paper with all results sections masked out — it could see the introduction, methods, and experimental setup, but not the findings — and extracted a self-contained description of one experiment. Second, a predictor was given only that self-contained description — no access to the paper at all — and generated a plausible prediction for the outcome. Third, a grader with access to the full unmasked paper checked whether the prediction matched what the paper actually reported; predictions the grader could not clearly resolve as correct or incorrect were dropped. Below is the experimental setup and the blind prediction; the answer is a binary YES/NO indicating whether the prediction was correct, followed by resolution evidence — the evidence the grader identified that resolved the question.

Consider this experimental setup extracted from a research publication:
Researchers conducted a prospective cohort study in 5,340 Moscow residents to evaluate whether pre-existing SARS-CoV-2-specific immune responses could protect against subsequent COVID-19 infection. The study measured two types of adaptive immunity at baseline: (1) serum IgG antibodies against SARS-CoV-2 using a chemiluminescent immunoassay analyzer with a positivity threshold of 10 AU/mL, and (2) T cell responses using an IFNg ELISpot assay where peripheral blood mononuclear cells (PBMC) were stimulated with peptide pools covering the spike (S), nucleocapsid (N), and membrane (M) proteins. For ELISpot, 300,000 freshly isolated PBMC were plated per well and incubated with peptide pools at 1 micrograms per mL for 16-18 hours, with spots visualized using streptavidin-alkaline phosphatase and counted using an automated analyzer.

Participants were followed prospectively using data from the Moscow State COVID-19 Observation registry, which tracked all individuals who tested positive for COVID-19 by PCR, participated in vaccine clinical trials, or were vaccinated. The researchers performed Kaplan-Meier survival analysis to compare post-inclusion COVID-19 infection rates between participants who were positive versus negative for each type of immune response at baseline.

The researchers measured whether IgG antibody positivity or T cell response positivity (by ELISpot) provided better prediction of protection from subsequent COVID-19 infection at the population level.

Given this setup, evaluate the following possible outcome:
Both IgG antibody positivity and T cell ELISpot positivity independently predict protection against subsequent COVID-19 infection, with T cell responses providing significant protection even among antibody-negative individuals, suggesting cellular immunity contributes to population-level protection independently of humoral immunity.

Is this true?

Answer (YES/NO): NO